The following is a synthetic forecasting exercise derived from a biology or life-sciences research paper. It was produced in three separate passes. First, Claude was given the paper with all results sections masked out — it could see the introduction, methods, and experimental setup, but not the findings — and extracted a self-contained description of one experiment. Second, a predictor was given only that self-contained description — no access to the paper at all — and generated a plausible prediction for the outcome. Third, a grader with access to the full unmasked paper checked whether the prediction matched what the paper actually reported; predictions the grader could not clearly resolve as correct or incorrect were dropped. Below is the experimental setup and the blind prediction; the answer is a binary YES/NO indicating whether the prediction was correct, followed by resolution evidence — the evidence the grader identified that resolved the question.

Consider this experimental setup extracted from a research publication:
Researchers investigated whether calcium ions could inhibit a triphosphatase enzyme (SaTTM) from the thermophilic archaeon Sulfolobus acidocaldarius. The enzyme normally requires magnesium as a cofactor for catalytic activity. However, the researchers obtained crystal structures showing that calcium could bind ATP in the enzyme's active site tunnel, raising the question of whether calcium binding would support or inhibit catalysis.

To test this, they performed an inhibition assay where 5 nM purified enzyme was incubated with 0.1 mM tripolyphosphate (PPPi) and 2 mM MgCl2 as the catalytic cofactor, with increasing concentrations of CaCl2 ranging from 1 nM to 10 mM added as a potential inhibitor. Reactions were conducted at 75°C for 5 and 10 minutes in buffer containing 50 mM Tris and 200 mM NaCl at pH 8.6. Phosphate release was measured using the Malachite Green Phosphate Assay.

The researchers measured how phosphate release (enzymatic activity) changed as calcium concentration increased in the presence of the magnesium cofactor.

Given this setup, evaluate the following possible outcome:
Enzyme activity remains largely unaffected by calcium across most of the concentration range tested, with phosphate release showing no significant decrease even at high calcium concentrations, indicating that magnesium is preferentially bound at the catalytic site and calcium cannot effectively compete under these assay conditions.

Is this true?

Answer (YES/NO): NO